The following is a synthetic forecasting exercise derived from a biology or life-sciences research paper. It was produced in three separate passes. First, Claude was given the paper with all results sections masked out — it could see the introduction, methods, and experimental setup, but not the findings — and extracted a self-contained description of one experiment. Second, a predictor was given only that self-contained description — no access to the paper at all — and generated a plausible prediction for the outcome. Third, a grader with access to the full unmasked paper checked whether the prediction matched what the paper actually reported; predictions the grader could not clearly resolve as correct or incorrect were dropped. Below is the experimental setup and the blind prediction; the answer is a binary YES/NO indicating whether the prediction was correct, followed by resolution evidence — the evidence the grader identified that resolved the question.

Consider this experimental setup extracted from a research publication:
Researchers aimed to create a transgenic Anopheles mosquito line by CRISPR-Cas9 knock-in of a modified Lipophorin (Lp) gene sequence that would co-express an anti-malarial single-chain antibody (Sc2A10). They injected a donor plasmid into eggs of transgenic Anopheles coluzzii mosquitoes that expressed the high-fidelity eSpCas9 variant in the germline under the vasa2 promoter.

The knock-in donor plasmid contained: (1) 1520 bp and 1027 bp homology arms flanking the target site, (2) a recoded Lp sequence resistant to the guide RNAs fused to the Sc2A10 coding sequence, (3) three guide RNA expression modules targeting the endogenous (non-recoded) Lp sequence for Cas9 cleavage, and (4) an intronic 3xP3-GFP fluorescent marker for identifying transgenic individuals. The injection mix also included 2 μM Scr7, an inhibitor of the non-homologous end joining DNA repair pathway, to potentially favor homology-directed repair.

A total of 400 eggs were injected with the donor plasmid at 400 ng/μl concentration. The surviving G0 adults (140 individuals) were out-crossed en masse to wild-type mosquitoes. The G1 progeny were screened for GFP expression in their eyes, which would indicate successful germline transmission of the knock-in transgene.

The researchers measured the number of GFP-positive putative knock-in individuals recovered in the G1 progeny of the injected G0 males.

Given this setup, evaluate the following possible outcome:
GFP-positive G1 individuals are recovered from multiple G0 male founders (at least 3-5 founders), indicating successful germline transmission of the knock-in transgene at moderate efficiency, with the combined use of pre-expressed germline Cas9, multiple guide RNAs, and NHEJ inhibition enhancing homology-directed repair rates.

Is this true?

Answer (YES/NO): YES